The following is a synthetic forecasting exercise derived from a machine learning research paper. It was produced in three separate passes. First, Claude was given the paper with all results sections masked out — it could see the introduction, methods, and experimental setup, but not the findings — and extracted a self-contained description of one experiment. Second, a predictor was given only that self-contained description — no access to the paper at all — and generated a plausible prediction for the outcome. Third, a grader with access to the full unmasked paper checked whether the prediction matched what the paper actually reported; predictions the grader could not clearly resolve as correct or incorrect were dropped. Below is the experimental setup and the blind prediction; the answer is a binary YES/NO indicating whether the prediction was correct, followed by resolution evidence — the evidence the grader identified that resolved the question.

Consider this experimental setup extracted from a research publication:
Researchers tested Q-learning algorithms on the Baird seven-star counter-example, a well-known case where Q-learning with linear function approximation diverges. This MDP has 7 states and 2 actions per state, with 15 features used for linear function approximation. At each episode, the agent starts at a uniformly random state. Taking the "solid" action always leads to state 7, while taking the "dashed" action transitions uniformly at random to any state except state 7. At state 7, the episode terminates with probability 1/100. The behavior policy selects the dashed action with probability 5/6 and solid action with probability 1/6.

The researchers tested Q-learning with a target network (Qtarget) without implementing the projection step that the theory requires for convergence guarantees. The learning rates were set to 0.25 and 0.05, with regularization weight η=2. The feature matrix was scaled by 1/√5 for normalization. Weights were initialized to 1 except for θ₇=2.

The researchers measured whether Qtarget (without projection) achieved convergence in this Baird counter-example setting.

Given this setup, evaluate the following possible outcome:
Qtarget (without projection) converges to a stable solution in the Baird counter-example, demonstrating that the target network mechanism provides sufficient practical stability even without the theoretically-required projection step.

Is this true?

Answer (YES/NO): YES